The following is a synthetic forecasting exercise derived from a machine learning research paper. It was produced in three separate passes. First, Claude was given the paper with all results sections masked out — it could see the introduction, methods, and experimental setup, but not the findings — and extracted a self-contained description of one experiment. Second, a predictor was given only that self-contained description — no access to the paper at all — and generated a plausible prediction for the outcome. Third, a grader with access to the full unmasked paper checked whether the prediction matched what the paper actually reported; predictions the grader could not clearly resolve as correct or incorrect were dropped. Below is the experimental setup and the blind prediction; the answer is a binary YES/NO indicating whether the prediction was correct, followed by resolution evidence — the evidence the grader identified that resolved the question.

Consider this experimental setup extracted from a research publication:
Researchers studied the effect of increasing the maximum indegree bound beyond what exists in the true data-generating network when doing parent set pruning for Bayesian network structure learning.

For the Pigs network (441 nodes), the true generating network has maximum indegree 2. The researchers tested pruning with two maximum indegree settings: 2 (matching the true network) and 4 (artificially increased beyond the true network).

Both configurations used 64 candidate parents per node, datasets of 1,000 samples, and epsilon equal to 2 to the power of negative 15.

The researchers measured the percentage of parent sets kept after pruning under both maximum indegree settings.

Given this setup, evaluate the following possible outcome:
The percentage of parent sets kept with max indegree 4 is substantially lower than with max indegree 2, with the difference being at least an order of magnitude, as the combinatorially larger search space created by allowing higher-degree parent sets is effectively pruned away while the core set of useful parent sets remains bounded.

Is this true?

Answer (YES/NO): YES